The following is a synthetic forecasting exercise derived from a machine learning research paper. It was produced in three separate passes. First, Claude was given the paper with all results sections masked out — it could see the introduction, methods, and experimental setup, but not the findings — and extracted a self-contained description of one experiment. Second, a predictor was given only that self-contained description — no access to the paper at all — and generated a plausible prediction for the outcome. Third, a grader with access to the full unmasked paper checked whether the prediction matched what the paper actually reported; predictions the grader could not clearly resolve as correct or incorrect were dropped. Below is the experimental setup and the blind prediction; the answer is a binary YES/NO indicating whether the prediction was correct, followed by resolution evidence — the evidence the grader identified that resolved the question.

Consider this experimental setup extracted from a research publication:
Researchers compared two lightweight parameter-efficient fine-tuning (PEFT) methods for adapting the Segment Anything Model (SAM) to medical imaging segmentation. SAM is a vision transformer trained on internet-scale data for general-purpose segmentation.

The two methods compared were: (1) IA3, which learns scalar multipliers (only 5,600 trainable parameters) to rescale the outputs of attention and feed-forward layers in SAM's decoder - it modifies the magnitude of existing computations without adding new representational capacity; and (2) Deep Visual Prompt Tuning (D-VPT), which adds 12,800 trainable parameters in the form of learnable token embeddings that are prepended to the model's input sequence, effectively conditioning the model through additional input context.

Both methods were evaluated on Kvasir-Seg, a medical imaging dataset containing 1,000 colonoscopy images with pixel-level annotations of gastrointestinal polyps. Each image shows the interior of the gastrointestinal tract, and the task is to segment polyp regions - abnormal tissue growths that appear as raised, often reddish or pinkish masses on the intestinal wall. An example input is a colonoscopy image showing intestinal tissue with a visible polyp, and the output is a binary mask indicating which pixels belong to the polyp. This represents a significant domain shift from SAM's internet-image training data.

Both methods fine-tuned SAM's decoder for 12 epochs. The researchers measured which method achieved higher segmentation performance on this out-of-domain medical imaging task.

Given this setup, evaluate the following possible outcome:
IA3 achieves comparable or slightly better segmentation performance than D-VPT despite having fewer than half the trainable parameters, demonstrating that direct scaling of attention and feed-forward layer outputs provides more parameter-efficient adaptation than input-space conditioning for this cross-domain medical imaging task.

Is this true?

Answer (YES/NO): NO